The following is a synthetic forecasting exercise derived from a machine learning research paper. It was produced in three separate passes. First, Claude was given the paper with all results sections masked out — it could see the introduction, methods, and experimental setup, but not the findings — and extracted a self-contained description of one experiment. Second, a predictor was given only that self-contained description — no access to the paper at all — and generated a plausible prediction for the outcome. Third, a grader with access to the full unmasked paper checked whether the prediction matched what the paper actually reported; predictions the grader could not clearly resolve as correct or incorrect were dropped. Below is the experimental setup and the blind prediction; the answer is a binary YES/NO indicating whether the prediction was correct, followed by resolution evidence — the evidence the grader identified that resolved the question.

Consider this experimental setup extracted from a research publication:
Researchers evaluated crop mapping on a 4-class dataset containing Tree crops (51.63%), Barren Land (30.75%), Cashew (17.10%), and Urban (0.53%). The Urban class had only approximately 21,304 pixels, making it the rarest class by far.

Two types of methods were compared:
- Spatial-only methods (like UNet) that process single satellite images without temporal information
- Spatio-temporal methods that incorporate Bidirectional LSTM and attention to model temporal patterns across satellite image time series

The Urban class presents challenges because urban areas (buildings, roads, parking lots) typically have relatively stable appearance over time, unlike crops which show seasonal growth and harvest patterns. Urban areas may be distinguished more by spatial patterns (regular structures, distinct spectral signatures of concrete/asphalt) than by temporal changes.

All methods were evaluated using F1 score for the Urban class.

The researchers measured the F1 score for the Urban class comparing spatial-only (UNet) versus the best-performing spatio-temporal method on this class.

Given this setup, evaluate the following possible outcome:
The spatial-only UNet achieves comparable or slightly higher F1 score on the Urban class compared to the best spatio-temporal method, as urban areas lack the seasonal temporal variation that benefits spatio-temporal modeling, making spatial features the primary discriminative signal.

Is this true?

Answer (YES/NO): NO